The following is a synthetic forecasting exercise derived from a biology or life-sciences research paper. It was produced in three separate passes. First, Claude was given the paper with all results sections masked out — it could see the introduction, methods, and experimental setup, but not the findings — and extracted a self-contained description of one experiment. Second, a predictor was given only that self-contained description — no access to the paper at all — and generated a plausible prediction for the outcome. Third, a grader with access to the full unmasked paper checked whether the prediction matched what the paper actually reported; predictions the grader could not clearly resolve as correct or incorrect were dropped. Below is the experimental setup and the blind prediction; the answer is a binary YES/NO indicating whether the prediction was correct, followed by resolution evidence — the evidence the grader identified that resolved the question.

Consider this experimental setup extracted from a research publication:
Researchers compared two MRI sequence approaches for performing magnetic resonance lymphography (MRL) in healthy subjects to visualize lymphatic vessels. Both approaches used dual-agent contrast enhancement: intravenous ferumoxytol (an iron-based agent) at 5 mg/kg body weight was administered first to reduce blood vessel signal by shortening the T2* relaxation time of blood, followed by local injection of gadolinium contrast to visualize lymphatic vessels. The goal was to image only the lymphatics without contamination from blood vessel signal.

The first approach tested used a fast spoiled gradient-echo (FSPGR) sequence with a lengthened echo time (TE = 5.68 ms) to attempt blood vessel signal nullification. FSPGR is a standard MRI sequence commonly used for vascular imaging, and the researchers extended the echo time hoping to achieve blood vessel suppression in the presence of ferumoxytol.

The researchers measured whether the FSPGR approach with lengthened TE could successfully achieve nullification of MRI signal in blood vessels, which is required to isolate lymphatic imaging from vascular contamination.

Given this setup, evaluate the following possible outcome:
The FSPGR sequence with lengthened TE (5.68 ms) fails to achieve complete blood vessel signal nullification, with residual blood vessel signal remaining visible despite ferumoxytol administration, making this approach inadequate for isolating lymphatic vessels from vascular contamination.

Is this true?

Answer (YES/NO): YES